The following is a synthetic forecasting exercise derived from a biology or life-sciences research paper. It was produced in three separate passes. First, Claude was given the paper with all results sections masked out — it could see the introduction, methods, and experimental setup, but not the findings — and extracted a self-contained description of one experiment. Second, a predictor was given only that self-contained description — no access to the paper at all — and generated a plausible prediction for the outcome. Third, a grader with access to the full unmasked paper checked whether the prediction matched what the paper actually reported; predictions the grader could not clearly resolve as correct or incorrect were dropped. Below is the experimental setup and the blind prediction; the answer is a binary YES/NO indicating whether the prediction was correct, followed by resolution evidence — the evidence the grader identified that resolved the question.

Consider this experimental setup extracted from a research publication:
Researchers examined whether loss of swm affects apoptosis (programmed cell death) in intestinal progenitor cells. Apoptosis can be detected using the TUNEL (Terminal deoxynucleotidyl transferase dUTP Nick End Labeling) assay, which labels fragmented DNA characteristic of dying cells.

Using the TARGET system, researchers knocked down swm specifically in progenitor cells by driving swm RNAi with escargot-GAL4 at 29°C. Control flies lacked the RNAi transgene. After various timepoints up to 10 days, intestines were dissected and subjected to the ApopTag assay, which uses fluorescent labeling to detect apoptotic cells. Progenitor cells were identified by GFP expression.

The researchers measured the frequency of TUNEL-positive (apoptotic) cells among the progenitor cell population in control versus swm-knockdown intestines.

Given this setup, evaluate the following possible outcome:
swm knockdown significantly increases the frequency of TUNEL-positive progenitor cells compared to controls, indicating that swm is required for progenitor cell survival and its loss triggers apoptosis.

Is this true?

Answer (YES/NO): NO